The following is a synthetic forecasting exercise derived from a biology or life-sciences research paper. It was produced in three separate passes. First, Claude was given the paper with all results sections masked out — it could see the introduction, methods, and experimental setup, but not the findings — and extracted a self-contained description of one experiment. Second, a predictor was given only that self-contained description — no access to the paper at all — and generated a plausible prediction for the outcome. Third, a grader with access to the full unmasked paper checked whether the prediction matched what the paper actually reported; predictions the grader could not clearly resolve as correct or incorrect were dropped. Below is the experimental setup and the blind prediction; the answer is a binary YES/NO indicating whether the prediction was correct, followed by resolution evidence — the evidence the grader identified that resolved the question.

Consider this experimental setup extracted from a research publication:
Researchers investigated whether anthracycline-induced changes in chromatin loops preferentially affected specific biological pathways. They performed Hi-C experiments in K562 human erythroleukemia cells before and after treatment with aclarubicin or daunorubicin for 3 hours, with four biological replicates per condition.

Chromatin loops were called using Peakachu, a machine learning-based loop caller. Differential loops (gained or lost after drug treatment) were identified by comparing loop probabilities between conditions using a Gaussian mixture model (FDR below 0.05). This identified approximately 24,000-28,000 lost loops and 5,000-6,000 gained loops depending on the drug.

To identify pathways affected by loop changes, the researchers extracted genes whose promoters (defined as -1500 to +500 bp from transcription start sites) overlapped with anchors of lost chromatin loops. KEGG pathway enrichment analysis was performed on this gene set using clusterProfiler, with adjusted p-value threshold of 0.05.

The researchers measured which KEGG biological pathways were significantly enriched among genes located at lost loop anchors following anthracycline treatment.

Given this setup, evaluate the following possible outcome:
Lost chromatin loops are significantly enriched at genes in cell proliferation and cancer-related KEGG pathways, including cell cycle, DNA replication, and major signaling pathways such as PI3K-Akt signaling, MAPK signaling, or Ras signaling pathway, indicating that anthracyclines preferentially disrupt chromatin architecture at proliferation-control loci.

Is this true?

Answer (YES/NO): NO